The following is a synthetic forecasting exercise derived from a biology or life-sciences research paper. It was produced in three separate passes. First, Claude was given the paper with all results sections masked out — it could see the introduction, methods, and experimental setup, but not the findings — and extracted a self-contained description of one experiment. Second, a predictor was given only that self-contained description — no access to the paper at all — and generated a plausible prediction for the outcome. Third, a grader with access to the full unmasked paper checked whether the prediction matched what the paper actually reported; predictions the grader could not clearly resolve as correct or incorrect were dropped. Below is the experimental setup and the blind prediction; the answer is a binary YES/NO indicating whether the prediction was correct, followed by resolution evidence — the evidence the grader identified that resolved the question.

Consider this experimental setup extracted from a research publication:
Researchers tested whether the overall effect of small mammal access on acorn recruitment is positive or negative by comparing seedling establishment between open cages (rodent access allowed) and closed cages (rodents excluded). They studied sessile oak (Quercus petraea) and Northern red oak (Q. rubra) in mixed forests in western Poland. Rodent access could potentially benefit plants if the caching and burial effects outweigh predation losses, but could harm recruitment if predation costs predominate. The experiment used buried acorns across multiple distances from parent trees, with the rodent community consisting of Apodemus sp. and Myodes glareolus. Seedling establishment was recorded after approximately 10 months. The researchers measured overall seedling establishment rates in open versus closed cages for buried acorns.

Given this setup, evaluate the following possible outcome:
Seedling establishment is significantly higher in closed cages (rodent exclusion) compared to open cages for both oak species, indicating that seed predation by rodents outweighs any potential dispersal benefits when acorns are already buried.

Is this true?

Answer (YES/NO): NO